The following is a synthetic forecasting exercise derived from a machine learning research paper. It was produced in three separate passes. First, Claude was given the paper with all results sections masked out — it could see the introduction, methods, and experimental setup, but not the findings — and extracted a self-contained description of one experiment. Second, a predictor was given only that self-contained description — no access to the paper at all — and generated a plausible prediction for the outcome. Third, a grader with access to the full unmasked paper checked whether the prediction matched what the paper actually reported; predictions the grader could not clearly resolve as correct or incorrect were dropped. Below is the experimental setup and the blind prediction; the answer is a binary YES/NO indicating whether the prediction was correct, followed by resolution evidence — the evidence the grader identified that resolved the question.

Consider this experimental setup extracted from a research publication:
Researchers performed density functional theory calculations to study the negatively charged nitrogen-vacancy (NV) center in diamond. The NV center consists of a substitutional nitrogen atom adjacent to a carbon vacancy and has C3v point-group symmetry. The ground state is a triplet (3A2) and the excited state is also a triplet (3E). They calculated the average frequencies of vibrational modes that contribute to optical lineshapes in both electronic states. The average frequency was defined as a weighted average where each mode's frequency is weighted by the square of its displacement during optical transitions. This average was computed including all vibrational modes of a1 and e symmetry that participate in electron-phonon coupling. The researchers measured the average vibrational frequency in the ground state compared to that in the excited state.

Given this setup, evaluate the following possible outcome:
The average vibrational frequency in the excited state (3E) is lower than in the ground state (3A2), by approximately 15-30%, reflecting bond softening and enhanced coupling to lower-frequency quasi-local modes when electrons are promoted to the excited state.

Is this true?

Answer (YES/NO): NO